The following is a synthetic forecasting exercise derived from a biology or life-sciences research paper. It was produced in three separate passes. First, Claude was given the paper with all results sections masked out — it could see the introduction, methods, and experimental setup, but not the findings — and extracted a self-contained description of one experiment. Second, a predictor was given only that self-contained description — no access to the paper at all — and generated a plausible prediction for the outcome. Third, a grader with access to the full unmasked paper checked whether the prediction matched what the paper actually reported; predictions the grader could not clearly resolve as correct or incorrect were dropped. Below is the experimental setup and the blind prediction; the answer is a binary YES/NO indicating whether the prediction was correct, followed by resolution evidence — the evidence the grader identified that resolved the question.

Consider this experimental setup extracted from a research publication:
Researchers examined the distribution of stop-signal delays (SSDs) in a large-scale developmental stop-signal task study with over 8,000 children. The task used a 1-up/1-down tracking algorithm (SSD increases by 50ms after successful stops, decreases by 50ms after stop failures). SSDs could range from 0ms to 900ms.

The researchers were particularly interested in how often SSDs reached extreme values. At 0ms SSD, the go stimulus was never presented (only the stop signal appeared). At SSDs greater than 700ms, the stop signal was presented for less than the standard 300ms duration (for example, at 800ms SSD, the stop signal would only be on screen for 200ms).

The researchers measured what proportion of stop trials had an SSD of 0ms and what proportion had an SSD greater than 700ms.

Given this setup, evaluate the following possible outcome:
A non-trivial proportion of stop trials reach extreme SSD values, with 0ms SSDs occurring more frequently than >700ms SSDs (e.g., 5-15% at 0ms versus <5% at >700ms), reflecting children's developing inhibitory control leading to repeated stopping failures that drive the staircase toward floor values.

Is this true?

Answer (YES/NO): YES